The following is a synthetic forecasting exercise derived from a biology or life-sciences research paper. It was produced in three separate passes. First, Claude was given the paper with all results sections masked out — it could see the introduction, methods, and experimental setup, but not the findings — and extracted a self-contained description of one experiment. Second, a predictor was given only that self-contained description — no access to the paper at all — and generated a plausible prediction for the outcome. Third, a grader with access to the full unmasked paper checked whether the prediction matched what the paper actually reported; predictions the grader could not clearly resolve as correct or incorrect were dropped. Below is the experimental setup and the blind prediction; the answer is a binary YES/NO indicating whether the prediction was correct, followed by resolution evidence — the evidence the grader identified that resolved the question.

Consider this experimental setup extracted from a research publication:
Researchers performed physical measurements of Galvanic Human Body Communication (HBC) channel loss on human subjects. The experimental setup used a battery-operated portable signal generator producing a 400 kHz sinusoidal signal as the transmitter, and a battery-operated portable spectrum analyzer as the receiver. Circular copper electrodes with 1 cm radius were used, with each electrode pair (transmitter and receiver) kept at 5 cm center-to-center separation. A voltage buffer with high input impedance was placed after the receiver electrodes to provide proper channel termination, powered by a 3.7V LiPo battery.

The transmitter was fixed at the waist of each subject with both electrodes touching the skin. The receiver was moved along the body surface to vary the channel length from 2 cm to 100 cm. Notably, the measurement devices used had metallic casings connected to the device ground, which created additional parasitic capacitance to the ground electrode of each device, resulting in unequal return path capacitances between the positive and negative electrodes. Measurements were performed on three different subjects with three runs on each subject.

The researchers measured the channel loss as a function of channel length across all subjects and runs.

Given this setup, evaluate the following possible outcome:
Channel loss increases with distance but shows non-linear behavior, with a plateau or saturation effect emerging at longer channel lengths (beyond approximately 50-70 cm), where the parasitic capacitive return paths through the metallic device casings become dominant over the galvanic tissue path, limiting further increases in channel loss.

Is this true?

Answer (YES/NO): YES